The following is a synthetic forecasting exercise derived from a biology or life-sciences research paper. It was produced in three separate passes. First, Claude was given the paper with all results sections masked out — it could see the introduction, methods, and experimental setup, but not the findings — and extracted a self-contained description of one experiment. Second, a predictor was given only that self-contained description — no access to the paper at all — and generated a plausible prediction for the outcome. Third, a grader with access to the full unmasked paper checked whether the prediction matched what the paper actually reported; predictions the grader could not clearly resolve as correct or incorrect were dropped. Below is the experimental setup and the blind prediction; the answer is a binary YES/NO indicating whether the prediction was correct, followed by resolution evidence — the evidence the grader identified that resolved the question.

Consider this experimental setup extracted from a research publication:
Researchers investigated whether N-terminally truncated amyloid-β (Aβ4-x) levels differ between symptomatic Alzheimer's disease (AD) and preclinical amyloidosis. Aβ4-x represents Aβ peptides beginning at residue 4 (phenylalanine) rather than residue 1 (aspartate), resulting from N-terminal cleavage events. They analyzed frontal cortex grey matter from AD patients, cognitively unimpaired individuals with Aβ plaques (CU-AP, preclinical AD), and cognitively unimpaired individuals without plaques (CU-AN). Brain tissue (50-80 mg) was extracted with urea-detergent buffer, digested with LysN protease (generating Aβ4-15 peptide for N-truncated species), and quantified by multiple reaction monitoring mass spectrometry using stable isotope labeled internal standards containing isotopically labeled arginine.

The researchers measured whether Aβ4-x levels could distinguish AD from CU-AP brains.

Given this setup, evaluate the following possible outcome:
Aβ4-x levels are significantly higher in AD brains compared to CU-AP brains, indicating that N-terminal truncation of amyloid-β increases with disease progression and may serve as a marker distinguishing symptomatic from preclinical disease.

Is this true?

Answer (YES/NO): YES